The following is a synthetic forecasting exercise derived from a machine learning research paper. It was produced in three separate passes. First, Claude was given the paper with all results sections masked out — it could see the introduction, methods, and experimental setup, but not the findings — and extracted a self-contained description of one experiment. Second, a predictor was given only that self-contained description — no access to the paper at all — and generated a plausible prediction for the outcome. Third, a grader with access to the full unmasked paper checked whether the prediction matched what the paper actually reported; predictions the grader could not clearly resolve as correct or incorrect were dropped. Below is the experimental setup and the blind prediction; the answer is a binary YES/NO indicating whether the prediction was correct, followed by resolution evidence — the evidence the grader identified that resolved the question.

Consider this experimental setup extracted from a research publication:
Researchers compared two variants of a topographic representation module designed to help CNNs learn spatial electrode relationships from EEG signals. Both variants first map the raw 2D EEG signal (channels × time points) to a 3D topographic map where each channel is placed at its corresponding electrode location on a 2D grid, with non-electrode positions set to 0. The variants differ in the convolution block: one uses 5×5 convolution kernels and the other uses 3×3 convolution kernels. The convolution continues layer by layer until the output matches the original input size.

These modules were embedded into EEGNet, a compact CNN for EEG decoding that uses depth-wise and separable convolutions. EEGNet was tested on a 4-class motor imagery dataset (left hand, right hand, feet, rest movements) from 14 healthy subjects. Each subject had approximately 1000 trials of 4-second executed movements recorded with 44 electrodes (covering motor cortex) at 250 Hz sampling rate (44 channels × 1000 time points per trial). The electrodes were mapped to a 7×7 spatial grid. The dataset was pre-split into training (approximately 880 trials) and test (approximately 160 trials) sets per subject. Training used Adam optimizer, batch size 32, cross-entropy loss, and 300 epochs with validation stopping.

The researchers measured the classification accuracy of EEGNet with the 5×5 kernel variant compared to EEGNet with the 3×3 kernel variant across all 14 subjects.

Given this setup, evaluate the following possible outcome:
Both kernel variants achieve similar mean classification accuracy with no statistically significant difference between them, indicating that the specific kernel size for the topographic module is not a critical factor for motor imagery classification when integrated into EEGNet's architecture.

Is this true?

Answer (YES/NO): NO